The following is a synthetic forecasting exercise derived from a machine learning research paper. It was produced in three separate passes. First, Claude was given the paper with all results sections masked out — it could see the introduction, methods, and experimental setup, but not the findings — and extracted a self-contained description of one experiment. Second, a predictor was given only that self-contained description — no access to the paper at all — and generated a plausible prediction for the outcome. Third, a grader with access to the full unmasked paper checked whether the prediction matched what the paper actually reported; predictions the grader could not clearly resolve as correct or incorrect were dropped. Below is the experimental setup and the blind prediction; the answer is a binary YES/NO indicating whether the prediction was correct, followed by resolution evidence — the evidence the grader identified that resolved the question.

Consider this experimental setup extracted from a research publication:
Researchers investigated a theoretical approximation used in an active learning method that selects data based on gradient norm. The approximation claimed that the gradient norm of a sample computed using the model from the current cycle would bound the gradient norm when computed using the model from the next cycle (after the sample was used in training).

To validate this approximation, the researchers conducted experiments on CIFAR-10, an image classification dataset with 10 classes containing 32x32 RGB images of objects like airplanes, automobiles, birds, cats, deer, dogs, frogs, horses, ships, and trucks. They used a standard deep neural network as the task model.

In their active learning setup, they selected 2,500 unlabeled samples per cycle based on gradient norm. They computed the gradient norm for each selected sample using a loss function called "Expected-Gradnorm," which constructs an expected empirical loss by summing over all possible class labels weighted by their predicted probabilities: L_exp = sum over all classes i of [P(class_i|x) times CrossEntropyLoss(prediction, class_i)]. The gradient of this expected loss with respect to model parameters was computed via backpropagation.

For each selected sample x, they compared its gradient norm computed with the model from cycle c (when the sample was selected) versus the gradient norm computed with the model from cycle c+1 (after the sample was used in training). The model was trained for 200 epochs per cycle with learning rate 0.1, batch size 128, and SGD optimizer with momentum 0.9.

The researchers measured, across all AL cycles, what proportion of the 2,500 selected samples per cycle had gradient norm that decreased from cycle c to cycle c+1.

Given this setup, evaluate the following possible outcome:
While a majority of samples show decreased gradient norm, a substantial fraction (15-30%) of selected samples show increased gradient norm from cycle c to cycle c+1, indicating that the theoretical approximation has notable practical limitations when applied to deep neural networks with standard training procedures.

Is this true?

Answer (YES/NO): NO